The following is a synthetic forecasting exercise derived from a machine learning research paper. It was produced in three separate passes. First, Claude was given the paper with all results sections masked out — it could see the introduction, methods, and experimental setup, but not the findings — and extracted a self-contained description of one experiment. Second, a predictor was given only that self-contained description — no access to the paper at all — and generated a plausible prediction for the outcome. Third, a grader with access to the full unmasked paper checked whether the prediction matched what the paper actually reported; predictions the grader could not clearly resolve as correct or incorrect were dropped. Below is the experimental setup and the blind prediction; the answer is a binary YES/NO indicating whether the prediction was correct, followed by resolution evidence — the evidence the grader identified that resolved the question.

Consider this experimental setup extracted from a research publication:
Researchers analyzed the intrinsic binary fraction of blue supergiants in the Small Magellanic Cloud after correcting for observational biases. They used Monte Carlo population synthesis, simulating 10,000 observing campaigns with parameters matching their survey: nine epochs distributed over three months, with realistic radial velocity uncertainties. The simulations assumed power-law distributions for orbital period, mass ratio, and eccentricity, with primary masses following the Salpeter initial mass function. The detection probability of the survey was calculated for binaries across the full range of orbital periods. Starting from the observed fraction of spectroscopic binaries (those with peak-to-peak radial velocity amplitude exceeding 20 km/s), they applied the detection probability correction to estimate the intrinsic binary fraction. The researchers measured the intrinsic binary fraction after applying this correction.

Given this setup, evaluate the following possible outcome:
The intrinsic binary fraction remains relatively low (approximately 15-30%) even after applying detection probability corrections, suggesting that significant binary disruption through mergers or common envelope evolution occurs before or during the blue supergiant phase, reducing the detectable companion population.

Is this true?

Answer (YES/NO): NO